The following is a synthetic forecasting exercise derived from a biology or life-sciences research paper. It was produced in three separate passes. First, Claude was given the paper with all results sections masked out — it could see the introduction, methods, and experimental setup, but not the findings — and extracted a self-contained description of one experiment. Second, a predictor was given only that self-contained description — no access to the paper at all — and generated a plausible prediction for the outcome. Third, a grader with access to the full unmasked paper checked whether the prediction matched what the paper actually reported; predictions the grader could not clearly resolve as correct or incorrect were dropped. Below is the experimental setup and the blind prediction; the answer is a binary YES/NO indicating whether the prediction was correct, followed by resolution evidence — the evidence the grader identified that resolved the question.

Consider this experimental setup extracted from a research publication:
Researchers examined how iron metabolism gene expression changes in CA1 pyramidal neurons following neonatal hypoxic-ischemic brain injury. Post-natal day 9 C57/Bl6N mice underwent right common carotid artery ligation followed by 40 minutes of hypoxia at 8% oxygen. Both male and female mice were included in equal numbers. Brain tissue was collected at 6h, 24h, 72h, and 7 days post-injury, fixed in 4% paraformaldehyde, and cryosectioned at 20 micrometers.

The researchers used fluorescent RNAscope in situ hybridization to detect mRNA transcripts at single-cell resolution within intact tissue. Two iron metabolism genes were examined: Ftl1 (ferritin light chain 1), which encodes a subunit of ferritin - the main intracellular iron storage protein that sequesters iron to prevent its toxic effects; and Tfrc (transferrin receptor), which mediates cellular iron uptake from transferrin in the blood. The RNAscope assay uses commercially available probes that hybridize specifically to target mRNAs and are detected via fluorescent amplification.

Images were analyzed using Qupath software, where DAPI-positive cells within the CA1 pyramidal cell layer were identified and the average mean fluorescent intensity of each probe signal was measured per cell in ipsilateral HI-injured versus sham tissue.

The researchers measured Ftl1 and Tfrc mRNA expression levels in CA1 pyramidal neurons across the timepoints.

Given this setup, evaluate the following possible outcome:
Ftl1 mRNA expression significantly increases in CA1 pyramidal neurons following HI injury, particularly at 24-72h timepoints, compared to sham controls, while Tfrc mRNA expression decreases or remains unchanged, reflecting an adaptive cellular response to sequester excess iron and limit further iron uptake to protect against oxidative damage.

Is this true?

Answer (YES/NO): YES